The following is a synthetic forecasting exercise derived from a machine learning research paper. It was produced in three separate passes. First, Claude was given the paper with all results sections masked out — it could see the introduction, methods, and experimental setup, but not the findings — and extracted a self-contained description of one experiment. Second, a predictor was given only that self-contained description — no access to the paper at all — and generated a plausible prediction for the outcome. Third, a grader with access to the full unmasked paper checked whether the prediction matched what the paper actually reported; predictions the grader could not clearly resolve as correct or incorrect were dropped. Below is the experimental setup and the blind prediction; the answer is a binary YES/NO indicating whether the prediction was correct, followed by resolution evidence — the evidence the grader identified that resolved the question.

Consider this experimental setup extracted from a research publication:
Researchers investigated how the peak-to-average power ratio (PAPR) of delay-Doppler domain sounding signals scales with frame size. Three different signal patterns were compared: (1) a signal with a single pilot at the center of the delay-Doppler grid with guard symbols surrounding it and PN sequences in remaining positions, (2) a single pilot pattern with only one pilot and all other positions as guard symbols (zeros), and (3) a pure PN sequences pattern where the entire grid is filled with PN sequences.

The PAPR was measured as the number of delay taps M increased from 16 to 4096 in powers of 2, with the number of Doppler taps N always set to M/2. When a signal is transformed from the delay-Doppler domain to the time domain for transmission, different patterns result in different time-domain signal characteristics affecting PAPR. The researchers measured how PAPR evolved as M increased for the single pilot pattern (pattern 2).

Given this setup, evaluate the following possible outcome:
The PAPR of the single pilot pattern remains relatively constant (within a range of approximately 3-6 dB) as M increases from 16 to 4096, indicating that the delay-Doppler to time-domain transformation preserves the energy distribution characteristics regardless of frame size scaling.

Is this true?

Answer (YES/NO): NO